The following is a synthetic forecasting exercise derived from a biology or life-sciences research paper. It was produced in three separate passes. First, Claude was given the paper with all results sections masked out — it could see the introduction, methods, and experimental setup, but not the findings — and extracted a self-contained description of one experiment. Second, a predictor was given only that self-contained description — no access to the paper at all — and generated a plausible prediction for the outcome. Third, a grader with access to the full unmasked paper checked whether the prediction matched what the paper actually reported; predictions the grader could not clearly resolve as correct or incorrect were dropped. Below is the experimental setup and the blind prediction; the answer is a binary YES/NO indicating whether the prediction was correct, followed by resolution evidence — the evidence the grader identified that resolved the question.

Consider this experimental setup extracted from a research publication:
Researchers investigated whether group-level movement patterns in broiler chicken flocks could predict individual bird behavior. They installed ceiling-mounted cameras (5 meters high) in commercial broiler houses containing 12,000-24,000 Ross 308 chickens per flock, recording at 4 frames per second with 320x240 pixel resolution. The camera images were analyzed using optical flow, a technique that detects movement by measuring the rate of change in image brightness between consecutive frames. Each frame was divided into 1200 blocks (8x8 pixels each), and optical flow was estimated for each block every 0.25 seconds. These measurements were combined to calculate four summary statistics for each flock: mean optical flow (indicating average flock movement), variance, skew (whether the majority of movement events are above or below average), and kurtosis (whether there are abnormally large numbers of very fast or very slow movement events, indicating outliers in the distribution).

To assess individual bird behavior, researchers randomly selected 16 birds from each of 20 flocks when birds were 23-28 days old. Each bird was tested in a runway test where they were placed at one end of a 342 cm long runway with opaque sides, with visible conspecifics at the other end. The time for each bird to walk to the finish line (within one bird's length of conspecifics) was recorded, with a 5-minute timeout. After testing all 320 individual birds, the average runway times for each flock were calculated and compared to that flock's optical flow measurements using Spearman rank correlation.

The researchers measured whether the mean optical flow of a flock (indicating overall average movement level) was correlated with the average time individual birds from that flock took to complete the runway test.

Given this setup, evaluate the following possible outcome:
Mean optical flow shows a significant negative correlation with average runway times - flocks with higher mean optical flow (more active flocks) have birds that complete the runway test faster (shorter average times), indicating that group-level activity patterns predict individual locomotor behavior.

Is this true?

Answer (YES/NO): NO